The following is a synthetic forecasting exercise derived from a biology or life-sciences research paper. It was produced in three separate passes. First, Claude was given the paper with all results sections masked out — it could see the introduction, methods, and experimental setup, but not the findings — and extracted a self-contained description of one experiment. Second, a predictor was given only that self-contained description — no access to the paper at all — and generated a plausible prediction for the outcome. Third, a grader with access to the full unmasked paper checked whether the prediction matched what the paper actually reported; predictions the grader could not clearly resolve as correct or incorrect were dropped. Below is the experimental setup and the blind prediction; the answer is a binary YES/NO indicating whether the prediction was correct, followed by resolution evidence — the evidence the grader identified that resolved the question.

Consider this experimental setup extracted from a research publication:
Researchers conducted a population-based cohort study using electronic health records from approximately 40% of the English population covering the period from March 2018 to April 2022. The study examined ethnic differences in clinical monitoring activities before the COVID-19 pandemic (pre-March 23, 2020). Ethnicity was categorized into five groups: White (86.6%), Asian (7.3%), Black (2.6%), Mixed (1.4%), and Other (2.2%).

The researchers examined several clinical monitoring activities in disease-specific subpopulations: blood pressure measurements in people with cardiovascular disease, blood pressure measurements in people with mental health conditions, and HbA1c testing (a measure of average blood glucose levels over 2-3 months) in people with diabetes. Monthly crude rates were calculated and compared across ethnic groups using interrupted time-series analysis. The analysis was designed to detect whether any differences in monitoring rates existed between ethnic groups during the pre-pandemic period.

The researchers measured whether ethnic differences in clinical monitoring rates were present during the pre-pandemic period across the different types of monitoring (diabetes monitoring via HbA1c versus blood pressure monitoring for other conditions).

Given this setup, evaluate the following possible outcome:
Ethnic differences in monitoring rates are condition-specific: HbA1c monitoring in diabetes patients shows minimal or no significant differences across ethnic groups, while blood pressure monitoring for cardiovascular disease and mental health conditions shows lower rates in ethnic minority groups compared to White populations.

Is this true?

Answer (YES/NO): NO